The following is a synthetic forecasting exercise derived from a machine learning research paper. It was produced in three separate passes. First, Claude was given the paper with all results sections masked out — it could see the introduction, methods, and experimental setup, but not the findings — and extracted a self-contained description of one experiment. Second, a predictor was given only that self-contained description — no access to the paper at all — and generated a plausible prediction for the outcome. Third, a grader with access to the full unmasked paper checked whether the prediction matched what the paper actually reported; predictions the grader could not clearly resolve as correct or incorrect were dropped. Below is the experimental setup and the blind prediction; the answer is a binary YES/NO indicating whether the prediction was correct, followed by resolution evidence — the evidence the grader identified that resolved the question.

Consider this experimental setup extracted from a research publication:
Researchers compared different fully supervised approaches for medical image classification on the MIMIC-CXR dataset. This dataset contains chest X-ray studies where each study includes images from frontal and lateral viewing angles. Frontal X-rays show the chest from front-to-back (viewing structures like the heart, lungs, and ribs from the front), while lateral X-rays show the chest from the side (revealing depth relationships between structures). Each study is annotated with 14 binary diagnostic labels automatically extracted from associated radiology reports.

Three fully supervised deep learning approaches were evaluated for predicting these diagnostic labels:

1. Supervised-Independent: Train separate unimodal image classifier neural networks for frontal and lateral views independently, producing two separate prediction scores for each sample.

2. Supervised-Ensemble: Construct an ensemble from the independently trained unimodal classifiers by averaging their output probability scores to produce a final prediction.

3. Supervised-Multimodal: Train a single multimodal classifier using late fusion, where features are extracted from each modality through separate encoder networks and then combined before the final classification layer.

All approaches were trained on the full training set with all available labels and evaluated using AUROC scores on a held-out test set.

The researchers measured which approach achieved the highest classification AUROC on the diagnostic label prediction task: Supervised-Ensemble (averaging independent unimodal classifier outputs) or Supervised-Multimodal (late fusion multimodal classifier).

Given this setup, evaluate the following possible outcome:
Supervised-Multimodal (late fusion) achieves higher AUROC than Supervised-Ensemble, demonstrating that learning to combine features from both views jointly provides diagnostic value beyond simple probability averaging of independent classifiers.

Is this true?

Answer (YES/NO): NO